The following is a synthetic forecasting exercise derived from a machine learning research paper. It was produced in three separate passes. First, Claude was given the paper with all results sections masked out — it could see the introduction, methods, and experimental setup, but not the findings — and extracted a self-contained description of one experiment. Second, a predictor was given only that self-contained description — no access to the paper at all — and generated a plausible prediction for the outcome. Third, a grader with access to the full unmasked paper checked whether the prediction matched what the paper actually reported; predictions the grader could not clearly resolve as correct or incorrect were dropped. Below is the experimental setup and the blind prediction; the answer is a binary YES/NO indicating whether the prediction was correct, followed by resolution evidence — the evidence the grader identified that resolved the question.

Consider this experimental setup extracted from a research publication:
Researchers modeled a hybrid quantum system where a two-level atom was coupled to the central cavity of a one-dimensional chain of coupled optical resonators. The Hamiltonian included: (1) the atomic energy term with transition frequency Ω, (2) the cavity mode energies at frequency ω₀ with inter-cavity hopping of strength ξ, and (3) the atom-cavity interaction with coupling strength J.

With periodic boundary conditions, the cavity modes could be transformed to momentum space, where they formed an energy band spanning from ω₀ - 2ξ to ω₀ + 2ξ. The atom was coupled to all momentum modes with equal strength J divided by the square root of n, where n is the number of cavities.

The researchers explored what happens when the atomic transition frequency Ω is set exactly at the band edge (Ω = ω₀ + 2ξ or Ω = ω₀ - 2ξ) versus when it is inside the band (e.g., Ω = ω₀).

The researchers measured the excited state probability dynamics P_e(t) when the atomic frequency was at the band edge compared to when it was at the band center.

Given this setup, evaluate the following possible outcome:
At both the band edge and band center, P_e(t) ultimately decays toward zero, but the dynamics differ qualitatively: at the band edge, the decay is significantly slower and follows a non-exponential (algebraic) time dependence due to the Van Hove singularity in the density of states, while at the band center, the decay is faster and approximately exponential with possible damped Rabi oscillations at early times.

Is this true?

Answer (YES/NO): NO